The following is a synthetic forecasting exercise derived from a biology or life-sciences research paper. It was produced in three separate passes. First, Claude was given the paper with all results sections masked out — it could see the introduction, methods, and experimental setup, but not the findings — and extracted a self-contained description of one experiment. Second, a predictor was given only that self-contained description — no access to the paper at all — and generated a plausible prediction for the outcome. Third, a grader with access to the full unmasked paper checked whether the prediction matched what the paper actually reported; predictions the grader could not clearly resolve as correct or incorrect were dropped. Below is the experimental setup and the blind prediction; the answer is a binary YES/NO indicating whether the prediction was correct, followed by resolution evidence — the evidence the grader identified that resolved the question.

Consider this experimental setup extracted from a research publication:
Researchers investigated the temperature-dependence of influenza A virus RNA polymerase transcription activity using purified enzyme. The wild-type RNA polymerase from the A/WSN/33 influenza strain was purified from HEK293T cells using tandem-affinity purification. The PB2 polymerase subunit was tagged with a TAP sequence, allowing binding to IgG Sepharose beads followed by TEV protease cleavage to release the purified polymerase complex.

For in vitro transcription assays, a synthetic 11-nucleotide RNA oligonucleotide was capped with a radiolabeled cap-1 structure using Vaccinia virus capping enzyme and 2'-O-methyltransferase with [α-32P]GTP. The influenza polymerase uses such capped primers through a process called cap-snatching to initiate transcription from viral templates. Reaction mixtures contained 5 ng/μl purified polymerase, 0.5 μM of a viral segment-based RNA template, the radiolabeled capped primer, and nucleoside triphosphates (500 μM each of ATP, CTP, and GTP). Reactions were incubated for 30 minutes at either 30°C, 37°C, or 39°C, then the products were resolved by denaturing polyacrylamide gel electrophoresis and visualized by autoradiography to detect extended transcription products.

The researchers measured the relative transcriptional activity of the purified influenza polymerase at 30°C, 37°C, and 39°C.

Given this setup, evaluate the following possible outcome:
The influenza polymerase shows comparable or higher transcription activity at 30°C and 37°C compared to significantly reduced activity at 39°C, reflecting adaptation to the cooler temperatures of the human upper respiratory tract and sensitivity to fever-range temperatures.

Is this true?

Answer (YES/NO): NO